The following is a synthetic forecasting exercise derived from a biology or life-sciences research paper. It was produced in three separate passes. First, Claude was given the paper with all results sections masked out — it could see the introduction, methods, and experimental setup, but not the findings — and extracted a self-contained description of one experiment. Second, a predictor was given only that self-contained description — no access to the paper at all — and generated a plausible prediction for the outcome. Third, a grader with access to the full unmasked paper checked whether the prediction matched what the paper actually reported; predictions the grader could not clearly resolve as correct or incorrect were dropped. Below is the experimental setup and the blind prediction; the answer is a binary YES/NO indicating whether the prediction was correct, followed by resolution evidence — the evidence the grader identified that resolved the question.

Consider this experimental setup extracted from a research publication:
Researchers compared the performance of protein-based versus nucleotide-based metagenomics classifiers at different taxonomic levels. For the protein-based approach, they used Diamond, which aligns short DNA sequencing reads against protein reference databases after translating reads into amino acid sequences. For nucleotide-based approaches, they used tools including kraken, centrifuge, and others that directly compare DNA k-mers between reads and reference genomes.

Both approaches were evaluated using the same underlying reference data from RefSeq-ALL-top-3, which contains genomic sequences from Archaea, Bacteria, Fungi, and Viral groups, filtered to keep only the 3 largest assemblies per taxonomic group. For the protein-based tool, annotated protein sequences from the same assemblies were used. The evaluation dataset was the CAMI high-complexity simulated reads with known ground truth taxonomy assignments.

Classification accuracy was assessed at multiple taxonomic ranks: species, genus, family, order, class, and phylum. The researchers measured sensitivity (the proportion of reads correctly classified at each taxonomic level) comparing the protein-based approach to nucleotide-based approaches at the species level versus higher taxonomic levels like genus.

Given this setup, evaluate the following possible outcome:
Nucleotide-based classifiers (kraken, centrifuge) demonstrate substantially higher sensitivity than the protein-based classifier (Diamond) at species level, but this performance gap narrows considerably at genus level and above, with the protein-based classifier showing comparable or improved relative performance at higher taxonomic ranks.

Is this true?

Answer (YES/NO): YES